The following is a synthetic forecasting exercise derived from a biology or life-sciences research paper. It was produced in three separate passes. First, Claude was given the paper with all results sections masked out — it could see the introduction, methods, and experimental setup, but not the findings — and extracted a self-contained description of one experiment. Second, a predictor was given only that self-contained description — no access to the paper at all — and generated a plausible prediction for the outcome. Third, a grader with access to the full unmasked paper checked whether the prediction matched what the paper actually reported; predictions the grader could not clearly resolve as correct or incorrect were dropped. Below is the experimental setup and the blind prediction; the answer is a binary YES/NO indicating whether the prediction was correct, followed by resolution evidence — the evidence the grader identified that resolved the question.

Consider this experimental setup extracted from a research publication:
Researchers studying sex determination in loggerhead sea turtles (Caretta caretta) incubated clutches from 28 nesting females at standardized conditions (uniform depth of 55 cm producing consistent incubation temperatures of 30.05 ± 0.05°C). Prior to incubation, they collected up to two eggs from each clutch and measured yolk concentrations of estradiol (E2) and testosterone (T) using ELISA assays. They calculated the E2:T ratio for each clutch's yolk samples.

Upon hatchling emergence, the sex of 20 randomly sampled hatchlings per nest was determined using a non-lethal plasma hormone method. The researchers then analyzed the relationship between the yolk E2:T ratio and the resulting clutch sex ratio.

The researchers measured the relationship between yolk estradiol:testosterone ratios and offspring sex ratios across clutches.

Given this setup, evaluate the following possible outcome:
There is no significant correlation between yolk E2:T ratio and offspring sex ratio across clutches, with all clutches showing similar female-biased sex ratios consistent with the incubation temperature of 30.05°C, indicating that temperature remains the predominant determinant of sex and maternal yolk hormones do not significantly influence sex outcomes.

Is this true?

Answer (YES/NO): NO